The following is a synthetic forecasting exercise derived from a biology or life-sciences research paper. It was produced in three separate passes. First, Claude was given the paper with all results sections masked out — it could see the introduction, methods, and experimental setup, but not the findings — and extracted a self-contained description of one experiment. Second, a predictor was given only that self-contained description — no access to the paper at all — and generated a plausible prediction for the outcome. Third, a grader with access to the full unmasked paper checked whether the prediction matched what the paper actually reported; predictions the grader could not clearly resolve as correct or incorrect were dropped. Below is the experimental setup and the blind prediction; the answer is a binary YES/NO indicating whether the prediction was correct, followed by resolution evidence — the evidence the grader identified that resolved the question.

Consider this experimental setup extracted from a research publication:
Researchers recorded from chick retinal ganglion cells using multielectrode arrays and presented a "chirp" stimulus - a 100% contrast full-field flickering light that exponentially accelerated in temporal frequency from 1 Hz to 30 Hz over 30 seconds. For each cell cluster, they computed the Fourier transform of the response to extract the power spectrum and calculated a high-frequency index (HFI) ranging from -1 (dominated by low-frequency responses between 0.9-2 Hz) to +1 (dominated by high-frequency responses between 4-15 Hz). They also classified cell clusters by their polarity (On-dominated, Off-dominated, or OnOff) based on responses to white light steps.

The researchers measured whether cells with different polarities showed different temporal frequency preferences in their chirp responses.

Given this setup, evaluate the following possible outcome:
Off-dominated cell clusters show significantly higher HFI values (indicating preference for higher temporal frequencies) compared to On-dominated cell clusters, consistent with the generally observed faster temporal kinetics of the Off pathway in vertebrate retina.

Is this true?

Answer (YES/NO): YES